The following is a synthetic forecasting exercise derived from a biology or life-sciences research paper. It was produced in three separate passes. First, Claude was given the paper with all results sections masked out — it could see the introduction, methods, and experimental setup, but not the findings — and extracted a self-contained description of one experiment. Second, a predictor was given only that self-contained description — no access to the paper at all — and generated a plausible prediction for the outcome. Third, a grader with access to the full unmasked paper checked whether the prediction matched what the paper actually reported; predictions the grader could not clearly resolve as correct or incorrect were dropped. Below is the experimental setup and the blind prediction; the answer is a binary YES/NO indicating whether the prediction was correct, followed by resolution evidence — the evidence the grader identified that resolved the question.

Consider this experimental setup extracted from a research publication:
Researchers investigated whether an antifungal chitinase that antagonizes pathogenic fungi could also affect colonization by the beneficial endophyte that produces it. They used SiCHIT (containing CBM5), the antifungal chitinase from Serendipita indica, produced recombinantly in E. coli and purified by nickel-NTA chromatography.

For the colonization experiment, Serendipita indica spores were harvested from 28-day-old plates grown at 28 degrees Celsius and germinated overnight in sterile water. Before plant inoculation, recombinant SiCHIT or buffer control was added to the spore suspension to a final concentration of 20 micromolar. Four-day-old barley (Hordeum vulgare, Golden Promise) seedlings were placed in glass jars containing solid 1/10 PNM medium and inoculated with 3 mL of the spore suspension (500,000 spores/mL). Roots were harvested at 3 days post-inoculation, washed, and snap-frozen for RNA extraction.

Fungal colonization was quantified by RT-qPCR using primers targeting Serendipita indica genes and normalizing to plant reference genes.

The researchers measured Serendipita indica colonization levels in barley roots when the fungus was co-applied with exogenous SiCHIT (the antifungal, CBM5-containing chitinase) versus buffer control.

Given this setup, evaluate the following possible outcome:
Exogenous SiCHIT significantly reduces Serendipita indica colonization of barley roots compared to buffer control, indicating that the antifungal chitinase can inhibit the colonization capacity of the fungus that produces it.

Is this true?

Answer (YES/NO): NO